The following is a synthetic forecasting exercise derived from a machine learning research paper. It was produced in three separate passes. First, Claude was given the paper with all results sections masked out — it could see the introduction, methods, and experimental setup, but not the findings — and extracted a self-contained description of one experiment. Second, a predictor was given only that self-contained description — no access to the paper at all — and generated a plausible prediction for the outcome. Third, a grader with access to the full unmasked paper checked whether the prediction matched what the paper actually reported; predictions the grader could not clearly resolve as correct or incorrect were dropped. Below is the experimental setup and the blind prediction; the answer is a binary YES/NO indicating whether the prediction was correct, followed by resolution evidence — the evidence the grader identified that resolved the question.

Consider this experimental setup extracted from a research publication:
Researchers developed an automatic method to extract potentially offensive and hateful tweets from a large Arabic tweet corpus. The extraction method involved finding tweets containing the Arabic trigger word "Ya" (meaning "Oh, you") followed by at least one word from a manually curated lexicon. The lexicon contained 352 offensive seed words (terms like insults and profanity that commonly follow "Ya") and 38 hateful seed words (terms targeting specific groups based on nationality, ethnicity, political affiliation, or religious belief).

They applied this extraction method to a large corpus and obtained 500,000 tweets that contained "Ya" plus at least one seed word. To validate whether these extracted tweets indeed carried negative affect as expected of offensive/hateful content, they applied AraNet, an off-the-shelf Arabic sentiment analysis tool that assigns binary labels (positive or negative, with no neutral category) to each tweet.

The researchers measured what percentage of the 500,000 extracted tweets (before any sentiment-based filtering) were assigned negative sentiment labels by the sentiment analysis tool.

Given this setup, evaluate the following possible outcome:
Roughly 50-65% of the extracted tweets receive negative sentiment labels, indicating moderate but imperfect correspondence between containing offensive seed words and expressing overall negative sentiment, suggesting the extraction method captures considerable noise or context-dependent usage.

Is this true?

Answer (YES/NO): NO